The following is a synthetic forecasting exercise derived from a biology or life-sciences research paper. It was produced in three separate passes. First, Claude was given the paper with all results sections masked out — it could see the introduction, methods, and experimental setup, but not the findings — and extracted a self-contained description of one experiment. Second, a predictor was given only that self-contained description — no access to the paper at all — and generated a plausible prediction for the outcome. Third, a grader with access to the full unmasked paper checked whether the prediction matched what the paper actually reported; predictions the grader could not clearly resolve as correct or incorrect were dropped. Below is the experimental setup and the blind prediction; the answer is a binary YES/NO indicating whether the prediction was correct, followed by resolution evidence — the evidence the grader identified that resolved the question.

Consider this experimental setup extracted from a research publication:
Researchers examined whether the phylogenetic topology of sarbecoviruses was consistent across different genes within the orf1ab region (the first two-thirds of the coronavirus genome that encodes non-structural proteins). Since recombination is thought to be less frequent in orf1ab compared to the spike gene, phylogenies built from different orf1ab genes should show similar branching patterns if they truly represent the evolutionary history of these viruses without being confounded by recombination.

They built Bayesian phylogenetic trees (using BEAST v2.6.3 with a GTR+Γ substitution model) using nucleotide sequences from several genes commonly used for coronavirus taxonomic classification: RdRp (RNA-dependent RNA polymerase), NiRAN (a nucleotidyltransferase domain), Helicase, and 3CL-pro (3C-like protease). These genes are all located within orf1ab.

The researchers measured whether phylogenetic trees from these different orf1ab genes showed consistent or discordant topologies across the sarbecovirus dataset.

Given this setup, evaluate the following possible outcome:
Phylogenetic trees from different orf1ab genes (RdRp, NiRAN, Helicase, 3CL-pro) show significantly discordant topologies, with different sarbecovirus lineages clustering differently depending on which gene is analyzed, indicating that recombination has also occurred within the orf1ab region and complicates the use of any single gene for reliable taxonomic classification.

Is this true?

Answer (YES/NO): NO